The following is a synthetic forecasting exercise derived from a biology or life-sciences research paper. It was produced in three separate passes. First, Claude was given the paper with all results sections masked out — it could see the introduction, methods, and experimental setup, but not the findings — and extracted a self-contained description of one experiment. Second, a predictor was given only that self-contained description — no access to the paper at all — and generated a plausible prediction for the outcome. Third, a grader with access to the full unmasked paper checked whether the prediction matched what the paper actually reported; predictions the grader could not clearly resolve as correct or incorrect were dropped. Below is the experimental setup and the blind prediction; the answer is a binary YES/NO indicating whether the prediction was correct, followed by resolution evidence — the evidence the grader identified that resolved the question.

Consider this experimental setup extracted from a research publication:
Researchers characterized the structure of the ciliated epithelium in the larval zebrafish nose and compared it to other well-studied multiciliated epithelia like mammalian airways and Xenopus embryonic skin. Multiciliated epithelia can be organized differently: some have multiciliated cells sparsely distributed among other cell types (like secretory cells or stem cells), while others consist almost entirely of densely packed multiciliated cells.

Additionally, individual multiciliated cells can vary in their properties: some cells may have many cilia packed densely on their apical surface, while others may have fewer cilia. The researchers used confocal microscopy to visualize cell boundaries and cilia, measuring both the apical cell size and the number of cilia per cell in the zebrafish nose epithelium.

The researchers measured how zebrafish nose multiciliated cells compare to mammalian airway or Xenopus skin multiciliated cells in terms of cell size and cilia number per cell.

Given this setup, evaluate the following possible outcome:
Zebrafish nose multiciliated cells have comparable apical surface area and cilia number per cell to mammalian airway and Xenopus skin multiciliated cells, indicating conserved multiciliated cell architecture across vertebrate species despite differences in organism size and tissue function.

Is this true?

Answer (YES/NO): NO